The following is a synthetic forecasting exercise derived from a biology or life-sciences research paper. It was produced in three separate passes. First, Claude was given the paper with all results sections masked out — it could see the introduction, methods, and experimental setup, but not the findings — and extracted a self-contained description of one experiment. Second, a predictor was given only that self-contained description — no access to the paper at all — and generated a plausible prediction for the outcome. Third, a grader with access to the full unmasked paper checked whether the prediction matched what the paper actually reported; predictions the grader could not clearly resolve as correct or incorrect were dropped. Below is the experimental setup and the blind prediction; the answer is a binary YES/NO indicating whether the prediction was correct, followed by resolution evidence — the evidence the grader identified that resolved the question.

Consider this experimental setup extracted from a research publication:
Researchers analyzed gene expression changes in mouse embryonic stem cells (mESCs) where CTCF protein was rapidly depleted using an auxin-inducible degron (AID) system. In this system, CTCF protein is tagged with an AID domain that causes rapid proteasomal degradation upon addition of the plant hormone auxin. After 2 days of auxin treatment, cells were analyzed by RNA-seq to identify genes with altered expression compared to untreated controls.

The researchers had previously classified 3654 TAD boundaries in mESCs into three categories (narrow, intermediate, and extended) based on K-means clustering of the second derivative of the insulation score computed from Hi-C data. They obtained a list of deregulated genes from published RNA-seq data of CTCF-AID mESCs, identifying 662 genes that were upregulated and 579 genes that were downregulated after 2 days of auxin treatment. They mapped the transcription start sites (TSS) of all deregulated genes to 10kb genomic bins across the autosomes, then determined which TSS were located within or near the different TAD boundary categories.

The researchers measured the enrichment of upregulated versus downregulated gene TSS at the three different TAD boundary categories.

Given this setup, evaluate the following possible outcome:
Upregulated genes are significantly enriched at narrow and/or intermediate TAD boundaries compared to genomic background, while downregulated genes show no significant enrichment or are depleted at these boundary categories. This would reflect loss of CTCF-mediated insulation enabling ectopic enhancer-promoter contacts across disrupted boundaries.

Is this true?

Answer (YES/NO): NO